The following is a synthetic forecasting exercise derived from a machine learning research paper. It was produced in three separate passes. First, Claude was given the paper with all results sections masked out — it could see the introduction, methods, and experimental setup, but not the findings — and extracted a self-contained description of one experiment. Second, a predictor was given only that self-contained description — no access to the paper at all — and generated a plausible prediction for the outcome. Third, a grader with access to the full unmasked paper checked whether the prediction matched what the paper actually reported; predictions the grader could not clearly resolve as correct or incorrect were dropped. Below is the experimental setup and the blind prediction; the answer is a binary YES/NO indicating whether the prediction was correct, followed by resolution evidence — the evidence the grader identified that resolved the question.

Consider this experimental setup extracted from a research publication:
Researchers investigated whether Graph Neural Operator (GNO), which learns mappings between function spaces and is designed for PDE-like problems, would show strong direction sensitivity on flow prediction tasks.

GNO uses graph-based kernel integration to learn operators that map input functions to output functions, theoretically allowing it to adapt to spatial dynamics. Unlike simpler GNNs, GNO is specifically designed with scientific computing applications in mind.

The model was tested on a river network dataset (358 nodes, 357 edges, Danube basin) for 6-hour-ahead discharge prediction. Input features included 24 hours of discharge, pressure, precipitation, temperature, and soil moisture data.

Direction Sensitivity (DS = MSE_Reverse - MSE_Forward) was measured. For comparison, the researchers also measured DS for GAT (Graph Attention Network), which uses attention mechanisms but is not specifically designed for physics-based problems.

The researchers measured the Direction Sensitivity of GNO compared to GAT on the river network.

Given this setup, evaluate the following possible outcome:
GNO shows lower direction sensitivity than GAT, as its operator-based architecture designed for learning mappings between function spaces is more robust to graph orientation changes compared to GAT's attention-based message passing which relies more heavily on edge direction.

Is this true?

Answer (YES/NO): YES